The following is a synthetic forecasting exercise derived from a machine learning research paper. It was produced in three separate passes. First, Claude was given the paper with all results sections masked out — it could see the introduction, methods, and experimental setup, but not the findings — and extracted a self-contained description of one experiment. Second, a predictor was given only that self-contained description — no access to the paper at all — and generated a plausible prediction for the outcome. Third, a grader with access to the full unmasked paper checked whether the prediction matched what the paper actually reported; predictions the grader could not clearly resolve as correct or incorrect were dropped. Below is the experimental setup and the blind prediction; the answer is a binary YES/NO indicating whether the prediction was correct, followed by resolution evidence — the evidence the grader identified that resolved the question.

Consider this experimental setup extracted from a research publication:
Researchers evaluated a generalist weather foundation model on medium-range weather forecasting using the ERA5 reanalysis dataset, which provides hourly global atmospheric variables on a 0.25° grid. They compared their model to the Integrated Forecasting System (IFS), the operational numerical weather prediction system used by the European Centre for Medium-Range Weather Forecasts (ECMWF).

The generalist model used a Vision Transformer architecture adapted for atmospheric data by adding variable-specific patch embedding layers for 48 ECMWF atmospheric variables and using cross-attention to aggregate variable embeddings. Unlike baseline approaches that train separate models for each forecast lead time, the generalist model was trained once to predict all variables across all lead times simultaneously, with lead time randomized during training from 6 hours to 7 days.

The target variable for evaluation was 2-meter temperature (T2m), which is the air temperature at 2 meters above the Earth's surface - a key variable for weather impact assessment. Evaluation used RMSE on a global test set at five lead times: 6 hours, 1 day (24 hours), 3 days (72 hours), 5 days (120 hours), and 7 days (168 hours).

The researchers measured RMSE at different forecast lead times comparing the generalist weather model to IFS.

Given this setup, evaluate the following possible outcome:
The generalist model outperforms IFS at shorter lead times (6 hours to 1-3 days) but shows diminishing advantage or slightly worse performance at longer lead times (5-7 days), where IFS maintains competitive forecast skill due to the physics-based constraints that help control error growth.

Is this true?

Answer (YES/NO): NO